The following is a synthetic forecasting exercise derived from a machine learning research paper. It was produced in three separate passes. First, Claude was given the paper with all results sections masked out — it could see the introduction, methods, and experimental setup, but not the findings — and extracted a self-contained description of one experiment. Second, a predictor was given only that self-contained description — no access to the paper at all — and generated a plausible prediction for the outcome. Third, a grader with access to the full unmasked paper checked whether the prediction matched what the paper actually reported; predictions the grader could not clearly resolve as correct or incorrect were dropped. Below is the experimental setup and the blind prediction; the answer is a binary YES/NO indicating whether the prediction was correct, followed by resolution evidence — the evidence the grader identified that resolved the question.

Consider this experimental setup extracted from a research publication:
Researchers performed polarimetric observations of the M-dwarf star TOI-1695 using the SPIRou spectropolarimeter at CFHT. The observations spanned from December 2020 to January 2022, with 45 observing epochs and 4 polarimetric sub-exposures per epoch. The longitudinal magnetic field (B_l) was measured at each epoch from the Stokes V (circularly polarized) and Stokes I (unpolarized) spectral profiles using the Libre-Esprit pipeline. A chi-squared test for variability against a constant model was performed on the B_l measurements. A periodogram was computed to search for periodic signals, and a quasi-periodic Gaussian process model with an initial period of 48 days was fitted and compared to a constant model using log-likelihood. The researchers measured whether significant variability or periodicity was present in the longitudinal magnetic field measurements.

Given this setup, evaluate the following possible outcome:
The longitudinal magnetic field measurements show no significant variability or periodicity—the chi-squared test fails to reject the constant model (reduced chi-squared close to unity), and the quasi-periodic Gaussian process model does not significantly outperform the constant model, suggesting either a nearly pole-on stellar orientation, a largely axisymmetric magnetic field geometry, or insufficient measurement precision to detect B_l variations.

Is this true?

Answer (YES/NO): YES